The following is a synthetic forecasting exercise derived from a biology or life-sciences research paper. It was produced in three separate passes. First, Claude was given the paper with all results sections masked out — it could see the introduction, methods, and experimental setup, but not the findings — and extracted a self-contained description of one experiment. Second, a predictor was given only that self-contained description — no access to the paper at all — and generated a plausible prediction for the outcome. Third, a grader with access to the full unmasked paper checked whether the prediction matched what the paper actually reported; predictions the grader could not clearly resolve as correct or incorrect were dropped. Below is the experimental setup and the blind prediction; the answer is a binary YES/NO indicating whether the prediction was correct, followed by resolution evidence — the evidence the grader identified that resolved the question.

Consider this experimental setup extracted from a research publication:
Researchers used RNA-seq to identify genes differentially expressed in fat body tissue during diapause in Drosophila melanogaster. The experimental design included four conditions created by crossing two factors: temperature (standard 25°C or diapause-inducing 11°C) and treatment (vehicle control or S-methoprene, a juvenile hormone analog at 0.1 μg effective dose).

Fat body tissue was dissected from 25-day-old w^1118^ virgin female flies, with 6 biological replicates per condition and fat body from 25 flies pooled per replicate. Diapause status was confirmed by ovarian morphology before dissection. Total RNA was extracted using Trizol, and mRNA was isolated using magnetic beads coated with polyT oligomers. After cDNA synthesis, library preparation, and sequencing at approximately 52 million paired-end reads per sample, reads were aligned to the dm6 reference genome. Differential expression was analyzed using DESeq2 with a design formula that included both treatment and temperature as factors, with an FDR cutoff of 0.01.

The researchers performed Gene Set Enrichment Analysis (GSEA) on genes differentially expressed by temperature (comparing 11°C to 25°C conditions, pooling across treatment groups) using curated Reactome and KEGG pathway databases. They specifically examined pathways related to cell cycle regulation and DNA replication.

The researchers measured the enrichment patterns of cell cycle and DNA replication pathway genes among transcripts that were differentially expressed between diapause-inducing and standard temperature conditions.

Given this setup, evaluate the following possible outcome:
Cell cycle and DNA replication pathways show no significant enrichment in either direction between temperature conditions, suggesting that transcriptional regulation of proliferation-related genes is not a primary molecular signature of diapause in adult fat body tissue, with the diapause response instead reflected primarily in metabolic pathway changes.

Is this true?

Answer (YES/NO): NO